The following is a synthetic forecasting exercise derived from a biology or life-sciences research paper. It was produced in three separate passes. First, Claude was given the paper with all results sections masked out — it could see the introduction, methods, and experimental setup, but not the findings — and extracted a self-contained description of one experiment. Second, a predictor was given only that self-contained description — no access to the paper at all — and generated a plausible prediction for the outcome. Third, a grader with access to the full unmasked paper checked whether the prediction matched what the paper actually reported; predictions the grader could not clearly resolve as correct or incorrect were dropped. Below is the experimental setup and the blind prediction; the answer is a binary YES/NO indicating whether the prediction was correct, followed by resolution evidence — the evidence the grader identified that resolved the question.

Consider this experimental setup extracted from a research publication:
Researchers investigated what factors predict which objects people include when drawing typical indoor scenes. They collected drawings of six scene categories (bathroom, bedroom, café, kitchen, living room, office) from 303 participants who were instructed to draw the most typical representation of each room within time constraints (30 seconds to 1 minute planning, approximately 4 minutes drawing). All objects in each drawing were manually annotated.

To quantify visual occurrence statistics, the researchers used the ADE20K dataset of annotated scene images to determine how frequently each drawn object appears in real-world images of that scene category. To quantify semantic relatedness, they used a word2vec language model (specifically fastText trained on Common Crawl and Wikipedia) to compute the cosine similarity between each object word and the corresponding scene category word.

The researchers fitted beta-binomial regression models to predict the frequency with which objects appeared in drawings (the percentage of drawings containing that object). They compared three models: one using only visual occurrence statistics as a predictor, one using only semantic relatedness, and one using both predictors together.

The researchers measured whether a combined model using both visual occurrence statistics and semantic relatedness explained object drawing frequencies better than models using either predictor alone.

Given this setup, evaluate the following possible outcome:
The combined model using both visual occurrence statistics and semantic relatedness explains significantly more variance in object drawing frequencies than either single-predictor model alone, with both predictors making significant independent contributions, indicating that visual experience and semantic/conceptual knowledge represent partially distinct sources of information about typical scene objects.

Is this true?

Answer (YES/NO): YES